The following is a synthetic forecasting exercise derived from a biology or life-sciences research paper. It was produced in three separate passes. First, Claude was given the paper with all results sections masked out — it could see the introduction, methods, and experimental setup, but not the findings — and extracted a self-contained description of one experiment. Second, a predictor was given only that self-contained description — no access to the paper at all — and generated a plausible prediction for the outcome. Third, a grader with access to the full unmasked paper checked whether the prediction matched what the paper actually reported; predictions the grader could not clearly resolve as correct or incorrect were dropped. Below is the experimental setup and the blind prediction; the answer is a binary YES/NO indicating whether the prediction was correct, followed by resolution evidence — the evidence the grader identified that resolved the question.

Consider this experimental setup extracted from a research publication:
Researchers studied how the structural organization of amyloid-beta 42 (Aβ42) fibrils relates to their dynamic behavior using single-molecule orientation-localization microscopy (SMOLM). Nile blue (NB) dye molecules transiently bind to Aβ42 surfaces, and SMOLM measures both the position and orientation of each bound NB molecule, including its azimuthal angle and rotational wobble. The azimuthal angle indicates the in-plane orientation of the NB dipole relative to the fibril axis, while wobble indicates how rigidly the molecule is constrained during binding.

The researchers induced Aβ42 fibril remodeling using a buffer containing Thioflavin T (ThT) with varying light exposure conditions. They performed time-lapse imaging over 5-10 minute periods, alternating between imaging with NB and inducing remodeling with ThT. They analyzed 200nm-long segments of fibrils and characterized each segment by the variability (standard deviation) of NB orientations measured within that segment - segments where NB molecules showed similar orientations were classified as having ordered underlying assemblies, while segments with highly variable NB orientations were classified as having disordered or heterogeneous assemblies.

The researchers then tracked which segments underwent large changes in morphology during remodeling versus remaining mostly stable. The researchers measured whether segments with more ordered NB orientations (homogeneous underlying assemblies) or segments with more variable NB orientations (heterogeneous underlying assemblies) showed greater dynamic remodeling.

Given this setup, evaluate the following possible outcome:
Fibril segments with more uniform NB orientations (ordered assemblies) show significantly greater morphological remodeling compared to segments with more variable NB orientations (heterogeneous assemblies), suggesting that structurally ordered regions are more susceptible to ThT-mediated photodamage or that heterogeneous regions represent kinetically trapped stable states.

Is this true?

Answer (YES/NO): NO